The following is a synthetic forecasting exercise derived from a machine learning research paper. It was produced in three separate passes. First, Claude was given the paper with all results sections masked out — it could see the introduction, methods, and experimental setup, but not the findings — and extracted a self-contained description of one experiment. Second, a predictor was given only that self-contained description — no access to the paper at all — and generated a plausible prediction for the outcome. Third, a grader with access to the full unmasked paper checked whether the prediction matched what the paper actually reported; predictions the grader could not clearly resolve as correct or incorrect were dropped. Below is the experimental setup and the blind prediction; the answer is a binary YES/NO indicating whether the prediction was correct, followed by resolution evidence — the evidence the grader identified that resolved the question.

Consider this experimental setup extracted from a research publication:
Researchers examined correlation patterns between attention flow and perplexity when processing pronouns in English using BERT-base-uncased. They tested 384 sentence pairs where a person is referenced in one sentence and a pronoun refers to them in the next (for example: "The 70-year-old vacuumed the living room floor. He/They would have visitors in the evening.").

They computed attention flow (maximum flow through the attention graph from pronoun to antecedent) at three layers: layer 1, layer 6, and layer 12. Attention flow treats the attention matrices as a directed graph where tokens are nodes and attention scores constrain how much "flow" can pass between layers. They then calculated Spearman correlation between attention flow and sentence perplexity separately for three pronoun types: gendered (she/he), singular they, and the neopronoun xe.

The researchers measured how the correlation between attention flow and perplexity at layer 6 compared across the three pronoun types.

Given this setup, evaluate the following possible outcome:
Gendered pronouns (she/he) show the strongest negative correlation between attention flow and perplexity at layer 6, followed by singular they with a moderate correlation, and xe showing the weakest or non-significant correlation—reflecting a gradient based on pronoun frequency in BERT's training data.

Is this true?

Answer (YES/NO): NO